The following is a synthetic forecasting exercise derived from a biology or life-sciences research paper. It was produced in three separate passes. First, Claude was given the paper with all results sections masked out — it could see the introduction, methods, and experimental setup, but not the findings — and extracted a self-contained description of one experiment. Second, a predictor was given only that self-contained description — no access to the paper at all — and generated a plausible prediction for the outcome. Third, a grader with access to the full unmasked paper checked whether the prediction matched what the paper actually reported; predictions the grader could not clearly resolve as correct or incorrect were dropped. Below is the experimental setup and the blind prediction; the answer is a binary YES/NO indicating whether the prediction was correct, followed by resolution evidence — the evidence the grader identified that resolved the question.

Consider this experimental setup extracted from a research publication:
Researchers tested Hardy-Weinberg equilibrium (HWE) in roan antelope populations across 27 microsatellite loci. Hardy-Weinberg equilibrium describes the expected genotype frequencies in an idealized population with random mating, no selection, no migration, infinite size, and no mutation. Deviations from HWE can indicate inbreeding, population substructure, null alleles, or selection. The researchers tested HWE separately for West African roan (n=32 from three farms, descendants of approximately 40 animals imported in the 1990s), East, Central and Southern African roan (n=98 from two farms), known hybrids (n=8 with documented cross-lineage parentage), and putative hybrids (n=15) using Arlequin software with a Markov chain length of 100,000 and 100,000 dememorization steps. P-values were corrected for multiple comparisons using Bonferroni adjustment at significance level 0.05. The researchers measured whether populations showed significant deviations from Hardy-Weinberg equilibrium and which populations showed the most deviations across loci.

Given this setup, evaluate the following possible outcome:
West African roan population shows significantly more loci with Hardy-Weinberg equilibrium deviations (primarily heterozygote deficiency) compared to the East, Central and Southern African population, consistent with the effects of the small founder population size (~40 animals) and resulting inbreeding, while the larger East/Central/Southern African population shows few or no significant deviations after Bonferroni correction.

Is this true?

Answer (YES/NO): NO